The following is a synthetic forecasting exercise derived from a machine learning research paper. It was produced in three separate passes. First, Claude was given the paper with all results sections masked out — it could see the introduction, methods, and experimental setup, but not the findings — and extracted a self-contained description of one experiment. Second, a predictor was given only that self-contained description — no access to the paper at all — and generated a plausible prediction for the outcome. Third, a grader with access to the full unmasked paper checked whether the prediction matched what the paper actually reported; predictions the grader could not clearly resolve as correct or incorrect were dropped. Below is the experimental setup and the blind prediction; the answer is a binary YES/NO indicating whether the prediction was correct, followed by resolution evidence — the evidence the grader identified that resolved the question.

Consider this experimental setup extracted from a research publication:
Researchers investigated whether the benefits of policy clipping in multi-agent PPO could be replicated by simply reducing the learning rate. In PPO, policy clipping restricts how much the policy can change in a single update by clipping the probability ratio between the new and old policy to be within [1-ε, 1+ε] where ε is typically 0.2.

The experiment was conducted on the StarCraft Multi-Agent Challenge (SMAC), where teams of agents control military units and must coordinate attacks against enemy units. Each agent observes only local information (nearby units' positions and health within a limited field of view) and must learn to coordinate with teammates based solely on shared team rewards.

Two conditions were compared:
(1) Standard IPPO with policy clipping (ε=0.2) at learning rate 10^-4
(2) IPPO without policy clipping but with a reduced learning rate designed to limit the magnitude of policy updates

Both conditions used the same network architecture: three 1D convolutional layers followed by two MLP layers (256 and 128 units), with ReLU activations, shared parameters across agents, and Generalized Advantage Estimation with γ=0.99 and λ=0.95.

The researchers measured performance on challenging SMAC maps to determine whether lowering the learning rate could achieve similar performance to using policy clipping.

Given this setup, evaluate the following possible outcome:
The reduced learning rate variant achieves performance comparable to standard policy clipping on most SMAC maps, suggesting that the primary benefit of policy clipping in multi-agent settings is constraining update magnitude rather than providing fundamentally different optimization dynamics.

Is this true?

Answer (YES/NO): NO